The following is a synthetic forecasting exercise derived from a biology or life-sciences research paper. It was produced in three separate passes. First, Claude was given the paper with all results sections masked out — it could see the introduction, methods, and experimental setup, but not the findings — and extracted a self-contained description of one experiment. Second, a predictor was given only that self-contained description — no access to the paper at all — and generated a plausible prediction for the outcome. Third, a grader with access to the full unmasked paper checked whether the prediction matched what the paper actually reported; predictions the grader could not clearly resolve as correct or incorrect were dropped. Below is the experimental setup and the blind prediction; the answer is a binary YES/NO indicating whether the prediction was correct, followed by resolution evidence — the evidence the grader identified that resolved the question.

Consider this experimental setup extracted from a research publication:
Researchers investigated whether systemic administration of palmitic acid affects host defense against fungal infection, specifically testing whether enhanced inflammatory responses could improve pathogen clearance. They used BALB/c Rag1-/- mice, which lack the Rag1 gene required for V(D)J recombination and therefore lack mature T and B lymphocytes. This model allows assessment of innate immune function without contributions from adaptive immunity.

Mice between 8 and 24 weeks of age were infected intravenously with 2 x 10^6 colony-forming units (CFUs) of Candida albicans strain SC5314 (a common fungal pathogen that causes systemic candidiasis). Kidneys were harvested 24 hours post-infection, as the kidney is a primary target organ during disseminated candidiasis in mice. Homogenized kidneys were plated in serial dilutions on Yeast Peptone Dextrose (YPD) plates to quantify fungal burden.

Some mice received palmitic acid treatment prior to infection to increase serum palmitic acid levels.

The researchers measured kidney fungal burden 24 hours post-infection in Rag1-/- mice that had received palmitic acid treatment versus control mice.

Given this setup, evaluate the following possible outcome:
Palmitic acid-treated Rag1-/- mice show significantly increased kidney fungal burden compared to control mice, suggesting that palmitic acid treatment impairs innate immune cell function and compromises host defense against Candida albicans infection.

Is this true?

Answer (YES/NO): NO